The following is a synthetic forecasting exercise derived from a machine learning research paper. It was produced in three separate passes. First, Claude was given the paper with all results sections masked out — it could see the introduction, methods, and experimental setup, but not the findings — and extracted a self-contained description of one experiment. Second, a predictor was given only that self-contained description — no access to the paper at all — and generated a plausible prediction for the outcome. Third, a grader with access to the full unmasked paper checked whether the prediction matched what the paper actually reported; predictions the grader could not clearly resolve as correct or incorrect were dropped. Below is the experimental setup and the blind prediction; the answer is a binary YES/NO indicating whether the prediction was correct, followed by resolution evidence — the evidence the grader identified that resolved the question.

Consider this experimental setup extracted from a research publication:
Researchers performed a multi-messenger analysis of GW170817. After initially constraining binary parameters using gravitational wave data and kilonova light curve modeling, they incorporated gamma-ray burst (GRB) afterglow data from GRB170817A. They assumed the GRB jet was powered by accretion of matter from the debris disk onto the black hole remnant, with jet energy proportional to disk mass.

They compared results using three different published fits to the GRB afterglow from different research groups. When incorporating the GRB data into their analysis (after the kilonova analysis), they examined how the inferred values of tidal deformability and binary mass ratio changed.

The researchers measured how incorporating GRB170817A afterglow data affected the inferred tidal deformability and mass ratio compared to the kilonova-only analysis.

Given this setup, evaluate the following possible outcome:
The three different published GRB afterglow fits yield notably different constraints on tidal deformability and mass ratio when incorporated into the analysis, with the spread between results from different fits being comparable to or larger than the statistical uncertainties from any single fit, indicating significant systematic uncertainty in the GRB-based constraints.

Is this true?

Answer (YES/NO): NO